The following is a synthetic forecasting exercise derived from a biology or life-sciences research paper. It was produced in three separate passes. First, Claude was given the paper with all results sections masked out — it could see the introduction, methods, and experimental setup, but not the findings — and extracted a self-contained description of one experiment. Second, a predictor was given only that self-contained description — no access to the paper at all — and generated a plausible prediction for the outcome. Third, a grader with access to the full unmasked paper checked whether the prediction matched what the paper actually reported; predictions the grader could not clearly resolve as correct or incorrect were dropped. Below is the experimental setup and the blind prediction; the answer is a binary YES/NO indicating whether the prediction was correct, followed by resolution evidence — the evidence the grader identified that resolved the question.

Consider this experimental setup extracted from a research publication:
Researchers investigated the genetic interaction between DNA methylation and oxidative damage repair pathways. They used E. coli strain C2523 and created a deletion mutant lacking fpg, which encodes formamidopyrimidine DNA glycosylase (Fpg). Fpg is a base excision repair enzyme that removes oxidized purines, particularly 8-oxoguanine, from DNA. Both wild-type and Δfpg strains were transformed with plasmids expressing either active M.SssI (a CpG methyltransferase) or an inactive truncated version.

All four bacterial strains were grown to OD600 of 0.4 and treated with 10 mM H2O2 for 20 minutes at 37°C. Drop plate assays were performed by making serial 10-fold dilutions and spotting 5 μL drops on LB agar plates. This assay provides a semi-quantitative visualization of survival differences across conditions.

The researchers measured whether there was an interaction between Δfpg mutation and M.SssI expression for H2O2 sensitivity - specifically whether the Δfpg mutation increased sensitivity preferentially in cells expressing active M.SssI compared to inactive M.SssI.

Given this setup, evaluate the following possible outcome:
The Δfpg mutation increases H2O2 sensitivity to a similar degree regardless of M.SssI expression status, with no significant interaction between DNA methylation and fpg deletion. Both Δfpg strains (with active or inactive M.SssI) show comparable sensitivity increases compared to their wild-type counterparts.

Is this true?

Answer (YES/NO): NO